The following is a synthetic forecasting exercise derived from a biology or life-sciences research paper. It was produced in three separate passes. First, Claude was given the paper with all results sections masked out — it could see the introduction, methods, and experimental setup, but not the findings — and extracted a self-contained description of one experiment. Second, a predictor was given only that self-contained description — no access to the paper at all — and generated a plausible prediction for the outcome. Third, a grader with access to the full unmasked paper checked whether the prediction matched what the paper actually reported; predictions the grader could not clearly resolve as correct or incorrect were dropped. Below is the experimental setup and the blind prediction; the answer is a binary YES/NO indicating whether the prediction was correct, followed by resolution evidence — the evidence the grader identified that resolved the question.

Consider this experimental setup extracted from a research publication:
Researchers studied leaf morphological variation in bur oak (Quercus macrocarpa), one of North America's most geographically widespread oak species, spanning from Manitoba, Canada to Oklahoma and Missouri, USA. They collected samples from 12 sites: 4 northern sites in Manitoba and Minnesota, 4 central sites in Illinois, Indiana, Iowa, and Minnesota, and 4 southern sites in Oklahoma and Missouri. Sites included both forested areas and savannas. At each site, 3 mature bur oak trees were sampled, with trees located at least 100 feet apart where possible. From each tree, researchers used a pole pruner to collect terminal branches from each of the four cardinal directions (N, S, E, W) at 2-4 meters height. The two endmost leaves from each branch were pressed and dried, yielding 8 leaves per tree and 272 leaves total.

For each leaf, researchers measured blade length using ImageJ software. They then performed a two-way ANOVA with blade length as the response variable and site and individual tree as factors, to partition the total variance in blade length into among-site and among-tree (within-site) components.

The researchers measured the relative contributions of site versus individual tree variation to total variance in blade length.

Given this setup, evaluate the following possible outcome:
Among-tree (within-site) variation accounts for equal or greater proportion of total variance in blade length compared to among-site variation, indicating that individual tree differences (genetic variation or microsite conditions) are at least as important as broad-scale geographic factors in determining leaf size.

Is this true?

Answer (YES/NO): NO